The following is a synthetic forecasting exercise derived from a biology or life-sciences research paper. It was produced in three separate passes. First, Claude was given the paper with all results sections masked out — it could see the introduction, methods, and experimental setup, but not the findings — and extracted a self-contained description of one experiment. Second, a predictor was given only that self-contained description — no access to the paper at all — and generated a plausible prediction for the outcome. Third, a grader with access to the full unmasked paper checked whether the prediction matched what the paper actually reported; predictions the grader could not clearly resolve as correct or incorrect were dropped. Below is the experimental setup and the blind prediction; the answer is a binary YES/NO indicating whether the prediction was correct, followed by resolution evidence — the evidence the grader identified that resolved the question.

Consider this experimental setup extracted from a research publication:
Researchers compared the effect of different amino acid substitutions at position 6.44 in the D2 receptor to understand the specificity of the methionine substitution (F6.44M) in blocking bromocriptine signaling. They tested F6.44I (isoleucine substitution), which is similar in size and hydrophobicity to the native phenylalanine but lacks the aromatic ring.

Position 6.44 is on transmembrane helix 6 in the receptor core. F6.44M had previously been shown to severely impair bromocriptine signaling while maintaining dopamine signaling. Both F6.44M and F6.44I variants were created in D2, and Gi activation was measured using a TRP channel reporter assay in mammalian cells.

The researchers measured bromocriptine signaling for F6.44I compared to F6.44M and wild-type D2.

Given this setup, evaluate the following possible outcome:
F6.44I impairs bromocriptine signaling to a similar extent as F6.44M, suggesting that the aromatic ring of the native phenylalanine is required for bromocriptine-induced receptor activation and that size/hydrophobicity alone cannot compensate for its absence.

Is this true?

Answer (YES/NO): NO